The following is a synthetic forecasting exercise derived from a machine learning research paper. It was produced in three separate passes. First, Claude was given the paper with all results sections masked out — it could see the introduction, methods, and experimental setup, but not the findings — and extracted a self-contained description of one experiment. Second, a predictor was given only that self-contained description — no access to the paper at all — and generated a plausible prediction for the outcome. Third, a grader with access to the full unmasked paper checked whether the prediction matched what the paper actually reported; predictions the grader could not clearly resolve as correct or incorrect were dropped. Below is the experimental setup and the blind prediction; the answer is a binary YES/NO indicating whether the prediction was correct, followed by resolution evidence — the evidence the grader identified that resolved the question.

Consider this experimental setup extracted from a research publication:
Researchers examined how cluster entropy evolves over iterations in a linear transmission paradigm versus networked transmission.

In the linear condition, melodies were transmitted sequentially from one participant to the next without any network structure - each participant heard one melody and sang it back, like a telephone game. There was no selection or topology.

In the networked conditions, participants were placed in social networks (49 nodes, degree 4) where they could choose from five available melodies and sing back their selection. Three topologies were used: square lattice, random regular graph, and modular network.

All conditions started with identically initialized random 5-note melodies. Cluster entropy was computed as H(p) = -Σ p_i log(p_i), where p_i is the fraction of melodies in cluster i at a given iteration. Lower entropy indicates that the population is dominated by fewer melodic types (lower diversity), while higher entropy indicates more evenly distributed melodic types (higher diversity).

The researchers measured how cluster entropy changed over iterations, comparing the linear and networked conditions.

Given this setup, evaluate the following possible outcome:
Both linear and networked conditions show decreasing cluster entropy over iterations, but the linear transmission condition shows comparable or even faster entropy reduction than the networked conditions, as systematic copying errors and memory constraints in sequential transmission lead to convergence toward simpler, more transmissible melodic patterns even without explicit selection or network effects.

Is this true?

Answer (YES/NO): NO